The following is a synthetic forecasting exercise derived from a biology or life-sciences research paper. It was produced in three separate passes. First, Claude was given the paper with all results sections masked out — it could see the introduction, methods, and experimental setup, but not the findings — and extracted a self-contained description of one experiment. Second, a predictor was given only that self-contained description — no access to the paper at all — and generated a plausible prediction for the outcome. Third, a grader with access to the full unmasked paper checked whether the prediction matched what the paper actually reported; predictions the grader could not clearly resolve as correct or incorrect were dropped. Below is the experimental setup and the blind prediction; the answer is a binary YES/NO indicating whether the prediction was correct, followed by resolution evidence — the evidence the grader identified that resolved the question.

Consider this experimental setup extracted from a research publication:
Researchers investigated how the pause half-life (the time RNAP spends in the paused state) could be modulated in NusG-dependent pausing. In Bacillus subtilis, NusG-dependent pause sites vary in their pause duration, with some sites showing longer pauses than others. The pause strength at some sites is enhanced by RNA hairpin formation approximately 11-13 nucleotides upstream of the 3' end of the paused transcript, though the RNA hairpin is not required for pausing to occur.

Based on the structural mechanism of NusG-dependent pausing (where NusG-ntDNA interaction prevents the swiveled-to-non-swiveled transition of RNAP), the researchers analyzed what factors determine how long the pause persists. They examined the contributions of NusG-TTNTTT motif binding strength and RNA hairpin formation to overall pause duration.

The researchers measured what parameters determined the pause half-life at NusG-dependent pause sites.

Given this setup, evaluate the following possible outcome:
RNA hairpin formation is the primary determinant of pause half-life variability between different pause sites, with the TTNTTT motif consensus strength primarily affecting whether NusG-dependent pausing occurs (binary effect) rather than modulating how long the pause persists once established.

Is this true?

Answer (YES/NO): NO